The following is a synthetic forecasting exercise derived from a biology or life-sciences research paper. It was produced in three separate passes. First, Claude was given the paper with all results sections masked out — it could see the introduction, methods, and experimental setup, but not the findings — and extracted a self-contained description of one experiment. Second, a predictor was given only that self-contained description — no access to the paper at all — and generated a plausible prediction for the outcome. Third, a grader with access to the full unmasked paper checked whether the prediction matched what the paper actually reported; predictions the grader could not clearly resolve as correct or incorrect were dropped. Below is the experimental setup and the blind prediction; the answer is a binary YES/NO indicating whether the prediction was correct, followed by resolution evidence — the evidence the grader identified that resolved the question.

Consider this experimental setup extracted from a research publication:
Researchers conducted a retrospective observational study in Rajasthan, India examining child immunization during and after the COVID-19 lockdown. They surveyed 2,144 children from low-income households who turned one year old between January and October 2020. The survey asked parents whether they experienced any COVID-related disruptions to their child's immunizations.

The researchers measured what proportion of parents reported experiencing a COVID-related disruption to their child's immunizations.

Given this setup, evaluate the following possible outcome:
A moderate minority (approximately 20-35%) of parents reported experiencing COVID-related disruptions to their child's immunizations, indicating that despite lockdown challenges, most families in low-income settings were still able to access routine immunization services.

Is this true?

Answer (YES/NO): YES